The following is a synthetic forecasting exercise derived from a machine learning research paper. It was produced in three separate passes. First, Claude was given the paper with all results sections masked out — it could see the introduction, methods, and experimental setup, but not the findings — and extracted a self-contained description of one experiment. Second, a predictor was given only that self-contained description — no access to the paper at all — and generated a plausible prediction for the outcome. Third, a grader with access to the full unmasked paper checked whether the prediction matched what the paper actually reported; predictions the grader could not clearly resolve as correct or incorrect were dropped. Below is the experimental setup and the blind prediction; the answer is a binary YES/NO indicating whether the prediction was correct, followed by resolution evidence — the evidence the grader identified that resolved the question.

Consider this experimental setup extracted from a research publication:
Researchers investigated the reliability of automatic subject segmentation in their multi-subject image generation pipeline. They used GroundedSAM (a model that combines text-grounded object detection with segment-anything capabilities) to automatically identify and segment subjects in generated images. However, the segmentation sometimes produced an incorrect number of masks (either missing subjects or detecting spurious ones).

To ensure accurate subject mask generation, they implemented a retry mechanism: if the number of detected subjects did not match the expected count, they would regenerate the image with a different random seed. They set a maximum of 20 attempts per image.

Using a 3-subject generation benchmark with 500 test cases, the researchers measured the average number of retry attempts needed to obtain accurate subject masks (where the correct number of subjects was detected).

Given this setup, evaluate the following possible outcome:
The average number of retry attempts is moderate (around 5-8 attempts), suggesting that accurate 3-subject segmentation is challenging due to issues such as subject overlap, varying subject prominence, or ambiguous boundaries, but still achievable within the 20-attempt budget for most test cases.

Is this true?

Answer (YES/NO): YES